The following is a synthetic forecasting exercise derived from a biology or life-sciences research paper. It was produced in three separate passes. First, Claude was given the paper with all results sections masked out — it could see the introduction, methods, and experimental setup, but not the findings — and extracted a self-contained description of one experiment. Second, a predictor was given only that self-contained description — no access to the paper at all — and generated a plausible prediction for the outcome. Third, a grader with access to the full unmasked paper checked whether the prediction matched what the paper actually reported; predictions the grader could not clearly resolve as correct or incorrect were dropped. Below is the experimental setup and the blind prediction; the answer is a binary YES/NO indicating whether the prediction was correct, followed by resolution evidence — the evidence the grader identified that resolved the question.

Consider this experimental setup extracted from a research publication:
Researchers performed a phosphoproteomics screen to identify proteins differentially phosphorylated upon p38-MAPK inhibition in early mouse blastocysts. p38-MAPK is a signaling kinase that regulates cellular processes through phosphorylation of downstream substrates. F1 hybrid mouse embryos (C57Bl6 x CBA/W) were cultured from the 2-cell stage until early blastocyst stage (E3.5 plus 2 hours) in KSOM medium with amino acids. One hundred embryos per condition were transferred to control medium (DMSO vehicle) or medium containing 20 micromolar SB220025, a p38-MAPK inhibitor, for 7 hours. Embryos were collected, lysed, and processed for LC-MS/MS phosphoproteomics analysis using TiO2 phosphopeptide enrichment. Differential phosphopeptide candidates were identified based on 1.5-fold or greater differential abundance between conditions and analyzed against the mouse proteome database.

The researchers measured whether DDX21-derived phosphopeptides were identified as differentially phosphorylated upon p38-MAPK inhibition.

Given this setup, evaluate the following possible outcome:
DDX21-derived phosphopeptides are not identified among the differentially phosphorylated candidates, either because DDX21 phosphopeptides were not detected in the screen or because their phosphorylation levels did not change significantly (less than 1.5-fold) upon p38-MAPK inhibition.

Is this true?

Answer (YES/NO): NO